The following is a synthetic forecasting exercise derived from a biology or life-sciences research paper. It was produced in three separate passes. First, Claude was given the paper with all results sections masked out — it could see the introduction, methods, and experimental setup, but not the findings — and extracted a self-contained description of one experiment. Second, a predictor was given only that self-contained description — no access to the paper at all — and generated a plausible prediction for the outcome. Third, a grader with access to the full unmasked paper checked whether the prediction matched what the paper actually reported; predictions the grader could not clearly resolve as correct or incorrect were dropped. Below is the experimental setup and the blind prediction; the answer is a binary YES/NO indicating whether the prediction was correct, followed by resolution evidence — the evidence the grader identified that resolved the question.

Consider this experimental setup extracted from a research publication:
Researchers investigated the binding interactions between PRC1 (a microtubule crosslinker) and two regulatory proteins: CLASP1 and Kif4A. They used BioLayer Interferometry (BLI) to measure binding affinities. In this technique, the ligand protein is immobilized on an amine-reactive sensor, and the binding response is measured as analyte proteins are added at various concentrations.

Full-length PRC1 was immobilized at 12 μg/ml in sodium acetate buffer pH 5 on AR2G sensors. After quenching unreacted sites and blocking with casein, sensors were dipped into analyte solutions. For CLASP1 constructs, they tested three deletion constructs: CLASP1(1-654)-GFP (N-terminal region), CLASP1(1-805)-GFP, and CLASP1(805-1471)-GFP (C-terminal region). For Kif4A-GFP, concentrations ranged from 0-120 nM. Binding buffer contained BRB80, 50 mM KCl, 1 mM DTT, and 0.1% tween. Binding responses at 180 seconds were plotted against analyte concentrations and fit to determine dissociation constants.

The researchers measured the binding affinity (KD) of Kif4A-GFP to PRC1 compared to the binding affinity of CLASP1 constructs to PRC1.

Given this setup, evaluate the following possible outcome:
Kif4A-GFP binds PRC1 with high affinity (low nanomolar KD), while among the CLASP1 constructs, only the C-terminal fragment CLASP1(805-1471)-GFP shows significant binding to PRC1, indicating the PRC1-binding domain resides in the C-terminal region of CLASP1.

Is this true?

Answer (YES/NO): NO